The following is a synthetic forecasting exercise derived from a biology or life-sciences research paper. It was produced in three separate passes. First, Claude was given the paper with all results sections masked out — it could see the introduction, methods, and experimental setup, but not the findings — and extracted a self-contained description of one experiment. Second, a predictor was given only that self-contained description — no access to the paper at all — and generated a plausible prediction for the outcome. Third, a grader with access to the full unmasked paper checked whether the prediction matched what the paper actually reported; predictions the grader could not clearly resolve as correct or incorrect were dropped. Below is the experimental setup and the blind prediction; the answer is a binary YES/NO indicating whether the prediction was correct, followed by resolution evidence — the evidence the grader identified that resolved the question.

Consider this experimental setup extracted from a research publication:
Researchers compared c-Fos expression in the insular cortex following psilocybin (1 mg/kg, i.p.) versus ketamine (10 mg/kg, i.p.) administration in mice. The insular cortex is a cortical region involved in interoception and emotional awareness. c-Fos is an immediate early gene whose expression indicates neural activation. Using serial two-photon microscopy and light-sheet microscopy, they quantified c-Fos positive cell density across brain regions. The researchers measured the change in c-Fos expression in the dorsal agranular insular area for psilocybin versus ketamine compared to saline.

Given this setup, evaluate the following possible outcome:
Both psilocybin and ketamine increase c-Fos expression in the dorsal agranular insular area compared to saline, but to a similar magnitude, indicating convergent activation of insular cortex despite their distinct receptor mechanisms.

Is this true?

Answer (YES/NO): NO